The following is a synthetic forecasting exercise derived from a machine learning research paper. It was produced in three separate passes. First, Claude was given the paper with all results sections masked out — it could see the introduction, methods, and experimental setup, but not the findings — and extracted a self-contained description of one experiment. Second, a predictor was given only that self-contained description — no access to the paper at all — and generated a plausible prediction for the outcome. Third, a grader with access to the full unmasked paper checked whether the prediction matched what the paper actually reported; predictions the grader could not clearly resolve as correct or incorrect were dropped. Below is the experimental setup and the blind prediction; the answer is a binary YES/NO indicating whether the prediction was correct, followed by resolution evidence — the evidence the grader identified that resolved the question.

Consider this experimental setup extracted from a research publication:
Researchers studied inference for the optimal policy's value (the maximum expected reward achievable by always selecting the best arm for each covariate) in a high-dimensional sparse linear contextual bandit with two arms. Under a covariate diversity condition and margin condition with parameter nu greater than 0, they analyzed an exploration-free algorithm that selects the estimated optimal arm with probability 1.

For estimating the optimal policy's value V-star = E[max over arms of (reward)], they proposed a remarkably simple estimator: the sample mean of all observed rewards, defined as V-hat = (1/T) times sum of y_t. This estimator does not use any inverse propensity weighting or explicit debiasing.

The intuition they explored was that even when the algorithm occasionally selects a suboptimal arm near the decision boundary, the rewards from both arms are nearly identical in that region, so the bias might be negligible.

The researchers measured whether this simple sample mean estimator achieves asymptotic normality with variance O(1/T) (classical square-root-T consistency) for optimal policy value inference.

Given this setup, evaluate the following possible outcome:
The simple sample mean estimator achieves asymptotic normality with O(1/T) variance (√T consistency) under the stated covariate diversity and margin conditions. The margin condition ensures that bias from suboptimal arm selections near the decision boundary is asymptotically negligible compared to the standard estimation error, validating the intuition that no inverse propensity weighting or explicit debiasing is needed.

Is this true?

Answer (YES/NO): YES